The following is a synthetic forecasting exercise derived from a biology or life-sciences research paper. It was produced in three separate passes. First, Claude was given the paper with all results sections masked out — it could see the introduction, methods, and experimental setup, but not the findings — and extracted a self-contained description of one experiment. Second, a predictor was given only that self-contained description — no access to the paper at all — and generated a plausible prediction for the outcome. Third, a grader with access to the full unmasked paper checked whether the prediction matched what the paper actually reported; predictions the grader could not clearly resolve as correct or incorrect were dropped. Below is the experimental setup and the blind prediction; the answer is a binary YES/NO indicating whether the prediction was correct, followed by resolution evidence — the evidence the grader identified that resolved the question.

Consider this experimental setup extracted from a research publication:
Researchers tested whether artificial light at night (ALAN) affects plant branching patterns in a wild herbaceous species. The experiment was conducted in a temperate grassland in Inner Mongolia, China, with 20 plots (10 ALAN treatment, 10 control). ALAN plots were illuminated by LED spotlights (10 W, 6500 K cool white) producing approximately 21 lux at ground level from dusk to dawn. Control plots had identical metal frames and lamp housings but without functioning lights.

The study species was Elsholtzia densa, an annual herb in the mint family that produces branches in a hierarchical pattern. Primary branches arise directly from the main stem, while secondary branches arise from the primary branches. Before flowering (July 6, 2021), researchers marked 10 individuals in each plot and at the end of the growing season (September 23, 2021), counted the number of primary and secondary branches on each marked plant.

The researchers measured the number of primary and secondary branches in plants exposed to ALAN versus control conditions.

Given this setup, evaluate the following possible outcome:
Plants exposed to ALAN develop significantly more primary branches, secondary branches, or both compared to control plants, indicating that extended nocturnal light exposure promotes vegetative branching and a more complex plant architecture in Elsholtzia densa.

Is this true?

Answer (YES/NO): NO